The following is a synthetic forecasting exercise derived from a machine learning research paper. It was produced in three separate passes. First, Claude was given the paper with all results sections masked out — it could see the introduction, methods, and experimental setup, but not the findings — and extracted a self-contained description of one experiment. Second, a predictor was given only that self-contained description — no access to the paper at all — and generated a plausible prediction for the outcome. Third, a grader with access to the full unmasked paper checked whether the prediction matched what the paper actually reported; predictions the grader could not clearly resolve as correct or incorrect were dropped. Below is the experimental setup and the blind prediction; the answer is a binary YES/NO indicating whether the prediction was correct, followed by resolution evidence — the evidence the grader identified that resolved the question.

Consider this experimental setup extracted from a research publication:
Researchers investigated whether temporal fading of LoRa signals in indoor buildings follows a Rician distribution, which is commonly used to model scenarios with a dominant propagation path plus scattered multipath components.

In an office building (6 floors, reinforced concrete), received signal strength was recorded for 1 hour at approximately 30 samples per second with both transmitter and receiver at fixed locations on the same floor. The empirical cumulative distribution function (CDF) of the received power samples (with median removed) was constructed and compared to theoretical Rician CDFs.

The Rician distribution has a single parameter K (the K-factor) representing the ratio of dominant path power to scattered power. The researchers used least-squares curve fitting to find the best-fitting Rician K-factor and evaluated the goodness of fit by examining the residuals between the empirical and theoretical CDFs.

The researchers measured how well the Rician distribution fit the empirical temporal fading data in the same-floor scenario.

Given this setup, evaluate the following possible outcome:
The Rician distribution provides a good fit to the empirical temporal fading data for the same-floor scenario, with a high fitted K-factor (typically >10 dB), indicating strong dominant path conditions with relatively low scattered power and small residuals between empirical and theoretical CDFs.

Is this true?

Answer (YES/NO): YES